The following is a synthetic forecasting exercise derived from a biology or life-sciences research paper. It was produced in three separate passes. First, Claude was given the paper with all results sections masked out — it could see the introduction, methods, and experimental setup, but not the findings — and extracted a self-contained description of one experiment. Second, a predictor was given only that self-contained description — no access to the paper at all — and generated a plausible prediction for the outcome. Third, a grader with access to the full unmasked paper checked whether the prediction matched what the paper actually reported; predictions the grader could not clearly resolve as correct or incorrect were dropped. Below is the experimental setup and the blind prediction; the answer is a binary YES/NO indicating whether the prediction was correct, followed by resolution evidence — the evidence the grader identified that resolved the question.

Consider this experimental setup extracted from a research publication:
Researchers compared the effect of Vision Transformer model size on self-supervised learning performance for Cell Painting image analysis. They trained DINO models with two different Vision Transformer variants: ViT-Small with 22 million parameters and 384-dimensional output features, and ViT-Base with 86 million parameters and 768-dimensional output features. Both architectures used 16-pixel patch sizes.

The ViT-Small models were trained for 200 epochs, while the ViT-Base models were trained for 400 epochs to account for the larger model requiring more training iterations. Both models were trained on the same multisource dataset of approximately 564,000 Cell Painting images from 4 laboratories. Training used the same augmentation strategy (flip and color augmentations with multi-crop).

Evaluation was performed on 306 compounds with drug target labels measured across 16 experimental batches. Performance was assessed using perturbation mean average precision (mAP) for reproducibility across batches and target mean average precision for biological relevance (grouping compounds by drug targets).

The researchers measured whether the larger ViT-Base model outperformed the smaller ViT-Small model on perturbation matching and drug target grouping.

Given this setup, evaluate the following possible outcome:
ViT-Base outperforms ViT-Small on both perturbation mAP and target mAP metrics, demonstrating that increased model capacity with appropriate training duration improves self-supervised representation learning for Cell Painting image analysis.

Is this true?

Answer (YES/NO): NO